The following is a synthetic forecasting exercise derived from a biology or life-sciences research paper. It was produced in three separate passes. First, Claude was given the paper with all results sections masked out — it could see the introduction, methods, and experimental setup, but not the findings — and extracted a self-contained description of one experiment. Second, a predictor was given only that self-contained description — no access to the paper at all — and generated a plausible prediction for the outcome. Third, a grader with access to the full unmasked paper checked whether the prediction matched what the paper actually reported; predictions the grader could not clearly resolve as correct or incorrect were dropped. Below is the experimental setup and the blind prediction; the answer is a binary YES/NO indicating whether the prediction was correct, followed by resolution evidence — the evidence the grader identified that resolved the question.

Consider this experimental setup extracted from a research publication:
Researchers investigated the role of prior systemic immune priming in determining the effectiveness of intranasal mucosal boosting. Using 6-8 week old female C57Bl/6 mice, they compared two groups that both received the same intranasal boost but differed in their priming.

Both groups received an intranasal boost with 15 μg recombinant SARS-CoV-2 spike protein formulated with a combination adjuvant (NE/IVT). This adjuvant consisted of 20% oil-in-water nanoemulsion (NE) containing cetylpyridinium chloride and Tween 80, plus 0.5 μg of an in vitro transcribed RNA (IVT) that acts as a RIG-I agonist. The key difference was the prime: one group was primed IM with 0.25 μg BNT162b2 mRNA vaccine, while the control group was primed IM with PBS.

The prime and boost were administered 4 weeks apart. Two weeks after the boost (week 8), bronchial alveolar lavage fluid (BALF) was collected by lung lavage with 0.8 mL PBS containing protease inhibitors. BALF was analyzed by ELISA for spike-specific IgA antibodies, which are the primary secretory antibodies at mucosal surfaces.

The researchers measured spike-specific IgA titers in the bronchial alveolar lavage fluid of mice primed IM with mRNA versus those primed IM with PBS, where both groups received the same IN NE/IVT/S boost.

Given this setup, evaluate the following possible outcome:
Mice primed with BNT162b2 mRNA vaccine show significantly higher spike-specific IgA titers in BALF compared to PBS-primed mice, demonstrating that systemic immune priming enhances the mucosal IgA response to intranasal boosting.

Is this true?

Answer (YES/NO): YES